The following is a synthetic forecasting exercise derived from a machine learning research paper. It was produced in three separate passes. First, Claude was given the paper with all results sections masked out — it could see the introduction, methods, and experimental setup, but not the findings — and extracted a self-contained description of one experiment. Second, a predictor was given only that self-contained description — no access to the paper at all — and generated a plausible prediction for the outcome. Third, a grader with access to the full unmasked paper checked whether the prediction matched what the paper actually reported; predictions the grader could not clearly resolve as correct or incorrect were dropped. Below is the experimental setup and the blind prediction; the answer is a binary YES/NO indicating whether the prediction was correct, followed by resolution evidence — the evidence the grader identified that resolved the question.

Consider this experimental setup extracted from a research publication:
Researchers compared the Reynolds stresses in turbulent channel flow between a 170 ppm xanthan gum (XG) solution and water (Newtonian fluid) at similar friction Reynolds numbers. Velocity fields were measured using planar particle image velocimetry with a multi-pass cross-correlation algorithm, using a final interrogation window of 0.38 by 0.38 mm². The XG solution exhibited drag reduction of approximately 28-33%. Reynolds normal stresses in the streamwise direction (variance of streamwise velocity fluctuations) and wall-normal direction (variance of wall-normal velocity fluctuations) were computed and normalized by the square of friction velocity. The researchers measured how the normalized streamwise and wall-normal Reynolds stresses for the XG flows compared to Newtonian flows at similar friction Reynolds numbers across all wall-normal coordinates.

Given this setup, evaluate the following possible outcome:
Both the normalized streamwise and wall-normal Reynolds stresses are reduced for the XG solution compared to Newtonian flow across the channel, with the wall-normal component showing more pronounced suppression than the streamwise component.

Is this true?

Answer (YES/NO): NO